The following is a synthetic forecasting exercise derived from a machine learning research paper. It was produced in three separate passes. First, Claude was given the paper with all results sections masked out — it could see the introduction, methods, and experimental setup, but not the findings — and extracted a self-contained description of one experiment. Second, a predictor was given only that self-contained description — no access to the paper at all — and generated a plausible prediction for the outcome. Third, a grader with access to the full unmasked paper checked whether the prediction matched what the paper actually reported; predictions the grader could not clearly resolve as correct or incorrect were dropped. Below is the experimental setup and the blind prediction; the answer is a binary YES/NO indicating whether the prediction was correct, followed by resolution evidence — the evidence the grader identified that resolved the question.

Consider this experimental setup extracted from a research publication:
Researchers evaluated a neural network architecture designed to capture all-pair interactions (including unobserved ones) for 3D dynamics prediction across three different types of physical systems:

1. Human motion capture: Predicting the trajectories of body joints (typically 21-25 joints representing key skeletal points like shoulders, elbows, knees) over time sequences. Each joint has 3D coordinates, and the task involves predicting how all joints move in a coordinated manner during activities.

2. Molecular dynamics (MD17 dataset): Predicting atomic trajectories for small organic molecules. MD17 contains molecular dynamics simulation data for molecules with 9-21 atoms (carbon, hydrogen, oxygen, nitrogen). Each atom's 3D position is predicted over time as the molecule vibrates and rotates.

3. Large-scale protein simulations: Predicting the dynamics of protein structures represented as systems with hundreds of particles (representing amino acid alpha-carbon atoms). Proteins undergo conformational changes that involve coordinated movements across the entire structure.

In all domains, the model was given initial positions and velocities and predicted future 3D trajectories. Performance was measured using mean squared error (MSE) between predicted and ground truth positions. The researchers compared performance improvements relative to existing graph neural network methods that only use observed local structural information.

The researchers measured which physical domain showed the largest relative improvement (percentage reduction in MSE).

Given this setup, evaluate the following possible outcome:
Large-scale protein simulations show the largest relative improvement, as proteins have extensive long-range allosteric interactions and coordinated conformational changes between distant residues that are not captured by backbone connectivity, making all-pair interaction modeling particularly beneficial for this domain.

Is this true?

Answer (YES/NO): NO